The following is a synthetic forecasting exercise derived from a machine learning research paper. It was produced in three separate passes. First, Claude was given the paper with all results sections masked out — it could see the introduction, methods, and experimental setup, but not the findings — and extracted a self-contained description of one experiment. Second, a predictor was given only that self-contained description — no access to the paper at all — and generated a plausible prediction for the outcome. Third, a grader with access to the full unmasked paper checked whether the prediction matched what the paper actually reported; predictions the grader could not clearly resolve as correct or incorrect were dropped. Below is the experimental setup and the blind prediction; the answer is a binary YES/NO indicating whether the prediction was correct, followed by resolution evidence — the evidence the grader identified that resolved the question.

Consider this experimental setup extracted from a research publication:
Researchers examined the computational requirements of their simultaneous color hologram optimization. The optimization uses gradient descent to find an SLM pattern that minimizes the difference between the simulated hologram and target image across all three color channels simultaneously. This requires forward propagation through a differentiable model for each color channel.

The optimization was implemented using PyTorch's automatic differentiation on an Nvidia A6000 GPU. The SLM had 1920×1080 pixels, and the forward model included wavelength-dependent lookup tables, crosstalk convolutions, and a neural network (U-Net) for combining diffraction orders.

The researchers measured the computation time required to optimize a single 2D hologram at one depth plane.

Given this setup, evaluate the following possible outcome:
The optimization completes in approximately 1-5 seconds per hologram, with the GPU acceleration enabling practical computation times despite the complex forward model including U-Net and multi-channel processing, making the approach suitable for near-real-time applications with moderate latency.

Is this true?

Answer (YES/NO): NO